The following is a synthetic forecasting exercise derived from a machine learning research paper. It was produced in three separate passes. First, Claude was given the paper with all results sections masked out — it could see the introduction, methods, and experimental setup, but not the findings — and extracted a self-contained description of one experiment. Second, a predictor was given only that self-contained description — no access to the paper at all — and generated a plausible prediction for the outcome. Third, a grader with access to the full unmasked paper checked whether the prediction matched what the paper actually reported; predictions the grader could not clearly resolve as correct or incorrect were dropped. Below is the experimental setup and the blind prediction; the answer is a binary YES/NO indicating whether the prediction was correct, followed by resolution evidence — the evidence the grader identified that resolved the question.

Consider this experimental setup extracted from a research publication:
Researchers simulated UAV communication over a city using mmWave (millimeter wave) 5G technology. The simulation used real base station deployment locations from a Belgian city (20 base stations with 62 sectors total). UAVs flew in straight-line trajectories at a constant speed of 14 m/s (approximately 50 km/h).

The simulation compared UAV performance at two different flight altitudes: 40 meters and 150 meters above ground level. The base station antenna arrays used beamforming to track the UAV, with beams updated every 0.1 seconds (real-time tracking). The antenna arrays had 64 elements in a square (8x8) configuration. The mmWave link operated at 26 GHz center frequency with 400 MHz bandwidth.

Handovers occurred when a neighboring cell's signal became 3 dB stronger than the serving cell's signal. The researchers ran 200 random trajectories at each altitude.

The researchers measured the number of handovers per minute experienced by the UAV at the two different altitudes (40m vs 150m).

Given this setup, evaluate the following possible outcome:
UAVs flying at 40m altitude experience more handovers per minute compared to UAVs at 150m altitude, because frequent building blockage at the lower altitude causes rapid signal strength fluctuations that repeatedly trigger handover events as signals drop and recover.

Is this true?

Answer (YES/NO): NO